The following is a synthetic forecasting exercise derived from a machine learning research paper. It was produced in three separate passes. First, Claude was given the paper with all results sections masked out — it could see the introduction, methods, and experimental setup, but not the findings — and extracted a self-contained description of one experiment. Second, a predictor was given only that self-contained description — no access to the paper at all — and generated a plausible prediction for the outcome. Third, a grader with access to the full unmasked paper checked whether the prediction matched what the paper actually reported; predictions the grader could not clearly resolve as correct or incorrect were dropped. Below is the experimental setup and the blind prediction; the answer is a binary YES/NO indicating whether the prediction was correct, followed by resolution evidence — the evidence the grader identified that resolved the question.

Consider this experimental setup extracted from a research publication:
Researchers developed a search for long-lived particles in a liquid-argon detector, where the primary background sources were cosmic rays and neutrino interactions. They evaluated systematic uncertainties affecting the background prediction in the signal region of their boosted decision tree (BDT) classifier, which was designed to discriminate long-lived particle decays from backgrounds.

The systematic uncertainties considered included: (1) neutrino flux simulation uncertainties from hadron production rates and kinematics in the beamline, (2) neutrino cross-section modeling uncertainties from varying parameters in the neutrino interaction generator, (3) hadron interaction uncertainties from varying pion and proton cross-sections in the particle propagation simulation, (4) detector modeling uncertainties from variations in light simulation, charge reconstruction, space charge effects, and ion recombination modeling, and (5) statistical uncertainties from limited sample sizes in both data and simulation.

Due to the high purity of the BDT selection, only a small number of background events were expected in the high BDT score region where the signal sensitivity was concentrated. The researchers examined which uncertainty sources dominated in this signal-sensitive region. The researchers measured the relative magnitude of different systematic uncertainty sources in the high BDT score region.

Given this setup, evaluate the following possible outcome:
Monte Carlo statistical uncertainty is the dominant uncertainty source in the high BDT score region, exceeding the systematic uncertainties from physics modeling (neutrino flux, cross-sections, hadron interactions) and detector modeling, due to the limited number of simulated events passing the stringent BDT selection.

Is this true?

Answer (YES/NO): YES